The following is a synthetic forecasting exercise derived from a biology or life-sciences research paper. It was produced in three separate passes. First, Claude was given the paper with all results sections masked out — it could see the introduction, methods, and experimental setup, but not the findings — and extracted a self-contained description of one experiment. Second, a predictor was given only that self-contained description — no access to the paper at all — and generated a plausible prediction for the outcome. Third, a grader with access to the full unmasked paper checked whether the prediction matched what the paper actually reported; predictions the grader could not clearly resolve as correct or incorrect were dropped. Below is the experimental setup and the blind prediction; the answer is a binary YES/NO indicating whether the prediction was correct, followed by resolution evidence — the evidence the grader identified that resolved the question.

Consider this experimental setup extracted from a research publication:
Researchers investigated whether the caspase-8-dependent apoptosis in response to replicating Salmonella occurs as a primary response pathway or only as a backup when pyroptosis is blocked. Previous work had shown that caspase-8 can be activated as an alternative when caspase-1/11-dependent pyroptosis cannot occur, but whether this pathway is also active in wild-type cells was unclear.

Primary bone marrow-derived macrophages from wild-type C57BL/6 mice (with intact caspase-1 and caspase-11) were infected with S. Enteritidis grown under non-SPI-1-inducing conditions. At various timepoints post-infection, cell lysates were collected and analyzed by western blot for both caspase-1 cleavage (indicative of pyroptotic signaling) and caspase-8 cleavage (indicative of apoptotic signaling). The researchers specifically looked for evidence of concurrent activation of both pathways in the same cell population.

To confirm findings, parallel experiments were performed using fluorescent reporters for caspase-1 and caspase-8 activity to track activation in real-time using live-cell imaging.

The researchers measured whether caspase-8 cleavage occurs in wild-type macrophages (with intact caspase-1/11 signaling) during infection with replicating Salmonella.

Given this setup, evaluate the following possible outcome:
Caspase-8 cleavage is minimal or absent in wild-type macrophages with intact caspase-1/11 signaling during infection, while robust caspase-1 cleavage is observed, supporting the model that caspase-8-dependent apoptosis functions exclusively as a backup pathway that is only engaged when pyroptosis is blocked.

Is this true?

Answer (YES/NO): NO